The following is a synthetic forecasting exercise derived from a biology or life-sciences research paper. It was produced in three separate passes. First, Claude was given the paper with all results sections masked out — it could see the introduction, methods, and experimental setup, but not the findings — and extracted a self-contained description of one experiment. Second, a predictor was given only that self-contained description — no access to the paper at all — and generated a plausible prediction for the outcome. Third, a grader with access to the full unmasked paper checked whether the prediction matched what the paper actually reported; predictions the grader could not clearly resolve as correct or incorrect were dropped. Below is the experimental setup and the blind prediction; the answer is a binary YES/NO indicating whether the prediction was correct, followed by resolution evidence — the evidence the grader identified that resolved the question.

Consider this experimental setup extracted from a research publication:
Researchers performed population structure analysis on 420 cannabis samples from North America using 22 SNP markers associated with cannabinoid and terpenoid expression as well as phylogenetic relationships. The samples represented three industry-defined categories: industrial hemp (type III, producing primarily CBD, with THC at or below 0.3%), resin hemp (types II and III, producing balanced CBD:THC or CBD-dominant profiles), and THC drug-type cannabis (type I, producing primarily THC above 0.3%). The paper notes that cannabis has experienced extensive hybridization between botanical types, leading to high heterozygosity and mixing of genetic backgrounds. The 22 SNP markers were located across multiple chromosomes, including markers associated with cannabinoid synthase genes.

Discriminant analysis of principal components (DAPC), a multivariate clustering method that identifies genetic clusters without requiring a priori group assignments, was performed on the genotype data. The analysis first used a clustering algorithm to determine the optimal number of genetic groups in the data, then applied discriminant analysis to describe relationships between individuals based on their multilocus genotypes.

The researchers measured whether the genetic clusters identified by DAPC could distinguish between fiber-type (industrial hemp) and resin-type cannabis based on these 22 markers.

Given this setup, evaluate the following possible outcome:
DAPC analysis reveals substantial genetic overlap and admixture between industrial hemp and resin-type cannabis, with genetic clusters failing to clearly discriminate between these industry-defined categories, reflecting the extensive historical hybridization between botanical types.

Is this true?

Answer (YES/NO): NO